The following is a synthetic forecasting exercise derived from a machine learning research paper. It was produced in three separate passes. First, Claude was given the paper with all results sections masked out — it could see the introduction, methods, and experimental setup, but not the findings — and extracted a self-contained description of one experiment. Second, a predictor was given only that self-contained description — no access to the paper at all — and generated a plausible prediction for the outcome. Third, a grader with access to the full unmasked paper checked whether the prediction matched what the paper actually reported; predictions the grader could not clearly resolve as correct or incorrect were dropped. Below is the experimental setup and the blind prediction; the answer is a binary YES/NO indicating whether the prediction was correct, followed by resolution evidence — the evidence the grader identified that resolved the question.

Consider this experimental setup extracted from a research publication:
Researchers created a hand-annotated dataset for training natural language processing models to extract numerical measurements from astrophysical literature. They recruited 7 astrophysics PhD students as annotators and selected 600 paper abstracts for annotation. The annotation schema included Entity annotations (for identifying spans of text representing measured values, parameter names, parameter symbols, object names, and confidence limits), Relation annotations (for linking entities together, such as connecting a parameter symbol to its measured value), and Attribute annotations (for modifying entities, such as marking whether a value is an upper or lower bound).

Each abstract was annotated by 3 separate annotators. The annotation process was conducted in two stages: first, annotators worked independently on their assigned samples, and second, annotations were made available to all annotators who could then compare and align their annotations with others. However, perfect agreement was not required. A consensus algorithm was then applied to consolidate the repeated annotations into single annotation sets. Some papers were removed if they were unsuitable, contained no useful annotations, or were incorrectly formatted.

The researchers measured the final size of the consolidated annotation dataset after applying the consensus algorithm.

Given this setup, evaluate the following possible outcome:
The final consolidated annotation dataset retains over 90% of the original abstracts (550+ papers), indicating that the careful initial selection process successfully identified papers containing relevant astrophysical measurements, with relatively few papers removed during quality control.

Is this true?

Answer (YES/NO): YES